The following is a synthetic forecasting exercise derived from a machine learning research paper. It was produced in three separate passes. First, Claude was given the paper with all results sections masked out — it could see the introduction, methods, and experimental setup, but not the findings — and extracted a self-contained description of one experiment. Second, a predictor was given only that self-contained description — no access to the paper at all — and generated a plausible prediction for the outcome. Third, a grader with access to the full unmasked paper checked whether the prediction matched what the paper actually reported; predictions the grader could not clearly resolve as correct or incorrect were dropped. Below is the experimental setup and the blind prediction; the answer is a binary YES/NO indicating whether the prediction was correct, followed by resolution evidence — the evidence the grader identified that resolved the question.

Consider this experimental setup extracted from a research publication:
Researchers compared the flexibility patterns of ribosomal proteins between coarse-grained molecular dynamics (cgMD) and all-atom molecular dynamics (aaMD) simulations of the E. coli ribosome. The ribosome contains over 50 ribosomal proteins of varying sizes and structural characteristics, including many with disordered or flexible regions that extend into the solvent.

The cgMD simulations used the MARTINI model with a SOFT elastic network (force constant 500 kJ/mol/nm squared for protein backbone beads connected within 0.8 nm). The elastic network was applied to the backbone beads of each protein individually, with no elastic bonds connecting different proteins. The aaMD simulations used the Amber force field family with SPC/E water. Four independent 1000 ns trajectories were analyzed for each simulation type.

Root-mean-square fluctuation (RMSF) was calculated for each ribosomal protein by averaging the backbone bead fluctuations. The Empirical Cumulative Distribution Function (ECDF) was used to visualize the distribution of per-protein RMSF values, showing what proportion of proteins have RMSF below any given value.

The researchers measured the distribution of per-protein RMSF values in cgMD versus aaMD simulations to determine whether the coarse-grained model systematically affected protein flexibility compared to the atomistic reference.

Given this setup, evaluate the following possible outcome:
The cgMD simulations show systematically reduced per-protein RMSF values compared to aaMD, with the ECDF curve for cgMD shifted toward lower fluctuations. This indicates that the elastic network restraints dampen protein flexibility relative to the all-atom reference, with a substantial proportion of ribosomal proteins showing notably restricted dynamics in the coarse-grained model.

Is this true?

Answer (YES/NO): YES